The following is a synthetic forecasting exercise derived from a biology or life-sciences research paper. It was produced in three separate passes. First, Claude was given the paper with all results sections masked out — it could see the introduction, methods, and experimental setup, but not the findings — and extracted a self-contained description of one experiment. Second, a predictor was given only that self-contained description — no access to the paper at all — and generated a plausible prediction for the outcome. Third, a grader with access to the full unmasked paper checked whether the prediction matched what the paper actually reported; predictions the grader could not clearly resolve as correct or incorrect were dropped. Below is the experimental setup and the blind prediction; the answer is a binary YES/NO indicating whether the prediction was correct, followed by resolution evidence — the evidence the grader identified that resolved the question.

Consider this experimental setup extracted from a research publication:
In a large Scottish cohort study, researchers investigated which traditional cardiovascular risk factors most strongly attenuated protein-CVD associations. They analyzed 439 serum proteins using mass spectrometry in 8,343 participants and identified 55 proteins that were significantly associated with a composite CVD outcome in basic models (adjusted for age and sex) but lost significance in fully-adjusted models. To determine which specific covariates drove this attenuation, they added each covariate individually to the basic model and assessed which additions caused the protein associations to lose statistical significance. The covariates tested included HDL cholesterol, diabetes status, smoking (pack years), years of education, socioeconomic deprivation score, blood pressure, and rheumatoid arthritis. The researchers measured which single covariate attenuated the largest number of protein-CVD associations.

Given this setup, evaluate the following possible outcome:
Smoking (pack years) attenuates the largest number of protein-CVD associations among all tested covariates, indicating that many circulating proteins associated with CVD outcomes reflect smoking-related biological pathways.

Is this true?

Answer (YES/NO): NO